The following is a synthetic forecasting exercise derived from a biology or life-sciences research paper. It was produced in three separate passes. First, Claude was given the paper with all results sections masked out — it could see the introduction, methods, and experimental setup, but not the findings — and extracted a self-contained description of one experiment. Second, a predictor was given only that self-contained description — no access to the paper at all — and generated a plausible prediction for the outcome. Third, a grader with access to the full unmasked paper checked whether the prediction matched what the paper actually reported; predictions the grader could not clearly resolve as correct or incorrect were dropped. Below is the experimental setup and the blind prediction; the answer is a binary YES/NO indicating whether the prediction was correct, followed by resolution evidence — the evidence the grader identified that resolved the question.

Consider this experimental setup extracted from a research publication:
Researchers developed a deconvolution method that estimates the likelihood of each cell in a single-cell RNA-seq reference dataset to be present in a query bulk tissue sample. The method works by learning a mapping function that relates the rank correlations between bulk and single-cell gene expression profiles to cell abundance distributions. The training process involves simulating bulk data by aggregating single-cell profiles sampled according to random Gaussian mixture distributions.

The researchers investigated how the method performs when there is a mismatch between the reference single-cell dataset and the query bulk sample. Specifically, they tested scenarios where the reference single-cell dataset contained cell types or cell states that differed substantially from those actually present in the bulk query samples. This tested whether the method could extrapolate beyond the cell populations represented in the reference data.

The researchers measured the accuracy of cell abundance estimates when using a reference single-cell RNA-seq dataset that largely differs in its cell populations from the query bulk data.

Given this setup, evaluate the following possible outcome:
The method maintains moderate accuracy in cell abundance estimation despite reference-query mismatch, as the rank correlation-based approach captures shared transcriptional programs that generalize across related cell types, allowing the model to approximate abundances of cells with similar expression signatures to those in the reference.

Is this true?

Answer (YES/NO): NO